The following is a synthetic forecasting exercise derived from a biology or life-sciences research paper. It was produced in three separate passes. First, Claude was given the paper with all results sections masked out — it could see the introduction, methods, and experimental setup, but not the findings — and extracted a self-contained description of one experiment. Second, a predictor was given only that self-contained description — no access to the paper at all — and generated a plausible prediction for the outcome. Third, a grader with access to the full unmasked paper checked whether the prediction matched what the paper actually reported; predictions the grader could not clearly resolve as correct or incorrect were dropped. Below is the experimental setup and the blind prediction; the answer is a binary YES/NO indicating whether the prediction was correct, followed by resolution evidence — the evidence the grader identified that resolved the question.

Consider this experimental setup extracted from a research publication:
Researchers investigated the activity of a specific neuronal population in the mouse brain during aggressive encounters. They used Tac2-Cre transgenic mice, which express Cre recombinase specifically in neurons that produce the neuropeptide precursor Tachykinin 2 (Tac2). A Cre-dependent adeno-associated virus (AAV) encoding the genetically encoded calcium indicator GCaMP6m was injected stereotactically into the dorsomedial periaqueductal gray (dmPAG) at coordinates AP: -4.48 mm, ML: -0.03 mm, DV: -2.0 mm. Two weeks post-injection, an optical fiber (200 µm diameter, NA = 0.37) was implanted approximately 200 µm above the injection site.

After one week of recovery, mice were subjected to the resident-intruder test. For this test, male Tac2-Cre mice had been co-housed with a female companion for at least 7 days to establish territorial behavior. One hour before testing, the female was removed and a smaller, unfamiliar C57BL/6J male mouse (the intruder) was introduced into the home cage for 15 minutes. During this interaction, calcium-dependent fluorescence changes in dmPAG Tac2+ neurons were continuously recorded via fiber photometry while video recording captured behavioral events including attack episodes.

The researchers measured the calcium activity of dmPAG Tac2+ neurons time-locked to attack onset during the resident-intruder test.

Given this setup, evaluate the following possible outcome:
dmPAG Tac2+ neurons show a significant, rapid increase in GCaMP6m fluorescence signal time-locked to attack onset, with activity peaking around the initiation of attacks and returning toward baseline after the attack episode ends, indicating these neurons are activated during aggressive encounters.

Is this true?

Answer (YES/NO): YES